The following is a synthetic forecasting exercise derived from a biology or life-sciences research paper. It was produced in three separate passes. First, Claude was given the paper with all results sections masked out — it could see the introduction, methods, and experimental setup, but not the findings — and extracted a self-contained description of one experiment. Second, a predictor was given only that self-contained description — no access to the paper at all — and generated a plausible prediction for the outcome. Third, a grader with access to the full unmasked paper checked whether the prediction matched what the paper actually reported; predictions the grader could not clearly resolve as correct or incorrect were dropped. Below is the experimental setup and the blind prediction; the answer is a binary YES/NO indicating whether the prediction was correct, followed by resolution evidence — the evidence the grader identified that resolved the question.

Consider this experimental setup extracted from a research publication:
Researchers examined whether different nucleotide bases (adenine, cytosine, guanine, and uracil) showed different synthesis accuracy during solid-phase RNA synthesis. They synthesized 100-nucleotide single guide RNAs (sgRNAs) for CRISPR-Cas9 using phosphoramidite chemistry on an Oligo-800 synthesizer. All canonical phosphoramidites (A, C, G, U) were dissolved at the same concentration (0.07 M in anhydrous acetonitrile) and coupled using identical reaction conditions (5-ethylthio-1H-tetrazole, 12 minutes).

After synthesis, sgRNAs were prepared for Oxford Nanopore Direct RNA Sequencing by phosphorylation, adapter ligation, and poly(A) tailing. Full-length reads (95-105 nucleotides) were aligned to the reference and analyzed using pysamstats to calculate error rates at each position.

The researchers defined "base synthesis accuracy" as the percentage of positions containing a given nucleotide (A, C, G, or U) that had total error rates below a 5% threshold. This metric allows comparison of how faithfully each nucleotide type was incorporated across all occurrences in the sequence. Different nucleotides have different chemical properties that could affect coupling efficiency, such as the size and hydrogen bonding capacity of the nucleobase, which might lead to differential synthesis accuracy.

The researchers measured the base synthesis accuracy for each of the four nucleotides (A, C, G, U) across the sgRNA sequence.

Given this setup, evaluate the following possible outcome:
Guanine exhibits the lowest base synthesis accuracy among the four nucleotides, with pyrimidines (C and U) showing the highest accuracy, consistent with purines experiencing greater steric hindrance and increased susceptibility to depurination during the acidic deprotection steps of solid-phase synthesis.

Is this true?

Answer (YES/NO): NO